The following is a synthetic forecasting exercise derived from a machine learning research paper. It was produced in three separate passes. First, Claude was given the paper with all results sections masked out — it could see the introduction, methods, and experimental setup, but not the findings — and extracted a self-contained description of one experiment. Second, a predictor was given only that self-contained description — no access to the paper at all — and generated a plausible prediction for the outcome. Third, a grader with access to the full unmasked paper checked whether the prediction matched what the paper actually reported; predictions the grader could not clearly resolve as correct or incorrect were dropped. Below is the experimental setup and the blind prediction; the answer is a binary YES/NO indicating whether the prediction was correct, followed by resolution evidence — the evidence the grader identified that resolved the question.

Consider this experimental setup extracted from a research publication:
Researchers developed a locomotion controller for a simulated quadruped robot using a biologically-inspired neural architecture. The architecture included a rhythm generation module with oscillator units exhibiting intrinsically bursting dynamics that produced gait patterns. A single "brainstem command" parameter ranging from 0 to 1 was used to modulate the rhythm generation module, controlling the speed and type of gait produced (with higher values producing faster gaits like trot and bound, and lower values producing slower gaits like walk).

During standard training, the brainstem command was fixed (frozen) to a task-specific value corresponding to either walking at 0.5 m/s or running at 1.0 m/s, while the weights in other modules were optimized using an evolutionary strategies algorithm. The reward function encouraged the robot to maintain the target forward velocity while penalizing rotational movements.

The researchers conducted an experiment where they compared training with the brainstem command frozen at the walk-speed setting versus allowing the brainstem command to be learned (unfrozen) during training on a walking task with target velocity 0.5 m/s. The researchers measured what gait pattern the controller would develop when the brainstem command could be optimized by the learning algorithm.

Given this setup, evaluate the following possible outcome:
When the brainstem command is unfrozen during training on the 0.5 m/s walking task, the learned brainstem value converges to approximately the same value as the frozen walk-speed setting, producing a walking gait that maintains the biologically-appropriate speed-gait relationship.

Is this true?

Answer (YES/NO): NO